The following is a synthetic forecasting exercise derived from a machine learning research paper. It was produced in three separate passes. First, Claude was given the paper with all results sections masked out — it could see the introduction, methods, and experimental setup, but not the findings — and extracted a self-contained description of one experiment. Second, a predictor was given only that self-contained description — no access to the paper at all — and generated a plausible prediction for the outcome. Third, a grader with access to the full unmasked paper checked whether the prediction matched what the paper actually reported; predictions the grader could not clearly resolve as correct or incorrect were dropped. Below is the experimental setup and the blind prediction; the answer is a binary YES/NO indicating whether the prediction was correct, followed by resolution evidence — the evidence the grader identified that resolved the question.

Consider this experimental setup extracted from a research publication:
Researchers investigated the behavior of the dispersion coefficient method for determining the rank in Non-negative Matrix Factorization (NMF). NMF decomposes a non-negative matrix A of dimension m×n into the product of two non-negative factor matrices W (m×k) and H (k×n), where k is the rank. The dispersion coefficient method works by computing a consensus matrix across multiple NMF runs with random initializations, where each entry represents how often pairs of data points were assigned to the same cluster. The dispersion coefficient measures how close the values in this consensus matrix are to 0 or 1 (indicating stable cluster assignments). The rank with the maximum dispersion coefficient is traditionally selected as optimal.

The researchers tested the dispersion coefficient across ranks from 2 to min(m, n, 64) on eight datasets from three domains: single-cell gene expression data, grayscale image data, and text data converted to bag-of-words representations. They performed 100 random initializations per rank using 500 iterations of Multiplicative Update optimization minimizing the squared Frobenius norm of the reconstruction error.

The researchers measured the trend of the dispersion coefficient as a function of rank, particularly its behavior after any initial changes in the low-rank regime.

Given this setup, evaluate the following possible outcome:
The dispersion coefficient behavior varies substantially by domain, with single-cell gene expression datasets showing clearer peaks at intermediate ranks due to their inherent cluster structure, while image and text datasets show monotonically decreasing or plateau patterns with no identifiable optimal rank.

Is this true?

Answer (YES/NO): NO